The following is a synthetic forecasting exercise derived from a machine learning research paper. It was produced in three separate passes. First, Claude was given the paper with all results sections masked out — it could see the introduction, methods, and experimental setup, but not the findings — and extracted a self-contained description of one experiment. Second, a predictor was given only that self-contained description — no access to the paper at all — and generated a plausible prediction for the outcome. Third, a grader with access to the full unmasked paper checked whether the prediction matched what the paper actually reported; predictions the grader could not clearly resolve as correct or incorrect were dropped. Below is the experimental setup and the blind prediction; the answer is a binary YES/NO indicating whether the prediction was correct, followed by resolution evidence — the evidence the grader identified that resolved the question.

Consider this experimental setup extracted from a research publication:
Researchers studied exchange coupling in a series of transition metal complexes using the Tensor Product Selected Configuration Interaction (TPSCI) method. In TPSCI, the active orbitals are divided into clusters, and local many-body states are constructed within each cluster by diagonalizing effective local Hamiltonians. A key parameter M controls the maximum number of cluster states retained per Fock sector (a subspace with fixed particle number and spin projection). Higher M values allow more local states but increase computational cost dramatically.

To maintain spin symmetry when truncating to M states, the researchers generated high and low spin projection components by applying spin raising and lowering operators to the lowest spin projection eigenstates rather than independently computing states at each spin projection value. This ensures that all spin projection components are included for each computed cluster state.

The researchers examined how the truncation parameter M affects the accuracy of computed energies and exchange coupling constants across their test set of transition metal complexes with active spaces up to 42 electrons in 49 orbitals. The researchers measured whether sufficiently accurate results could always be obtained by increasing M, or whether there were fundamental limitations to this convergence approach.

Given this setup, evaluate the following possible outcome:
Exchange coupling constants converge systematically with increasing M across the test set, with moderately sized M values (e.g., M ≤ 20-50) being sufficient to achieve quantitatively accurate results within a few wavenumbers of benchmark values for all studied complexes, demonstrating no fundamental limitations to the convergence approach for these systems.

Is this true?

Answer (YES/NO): NO